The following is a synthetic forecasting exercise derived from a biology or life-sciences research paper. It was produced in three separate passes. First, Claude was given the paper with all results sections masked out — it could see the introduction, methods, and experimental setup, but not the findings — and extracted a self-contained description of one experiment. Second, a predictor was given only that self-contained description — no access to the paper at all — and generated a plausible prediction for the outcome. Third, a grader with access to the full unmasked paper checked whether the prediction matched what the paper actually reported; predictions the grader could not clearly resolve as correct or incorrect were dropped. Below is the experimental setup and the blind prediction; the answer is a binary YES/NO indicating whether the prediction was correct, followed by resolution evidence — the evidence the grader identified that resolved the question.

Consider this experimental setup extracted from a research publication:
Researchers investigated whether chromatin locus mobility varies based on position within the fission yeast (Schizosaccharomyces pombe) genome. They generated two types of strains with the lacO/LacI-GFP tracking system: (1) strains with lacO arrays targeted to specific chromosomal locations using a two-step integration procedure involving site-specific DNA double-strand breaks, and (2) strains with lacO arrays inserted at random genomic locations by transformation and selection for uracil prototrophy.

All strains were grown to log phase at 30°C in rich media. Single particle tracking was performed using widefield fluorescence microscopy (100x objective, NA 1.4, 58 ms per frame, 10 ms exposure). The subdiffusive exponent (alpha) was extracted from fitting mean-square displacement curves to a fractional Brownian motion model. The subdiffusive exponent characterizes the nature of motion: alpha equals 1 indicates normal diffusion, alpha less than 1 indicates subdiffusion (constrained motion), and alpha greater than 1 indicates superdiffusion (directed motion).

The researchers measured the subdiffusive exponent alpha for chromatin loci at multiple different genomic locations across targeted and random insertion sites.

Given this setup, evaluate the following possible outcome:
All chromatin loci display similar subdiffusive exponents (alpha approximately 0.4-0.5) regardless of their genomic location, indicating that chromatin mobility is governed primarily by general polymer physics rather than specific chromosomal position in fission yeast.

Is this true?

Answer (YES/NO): YES